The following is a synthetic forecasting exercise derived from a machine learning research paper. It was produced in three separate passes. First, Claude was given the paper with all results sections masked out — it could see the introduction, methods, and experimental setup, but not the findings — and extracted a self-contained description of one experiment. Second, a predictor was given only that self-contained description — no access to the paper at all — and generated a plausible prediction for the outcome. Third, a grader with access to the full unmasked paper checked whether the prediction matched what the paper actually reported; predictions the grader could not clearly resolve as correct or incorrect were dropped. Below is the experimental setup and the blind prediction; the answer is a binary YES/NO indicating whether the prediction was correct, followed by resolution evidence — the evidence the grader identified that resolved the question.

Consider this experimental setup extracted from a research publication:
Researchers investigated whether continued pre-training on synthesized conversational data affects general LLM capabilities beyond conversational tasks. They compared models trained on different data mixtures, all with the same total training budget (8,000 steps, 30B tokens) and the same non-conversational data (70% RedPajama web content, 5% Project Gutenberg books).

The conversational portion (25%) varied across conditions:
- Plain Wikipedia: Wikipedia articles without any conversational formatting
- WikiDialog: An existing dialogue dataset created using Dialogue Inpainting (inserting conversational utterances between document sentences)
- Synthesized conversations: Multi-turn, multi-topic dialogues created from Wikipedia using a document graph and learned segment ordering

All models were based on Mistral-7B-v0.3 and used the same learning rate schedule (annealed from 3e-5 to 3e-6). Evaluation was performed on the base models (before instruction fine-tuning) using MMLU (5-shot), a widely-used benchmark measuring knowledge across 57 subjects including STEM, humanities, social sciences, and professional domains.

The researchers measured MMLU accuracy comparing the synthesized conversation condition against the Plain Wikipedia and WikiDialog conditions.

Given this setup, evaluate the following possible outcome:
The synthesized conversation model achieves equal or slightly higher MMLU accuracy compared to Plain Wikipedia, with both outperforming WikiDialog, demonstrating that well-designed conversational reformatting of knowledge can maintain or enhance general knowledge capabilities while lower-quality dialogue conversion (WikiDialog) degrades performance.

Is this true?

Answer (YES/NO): NO